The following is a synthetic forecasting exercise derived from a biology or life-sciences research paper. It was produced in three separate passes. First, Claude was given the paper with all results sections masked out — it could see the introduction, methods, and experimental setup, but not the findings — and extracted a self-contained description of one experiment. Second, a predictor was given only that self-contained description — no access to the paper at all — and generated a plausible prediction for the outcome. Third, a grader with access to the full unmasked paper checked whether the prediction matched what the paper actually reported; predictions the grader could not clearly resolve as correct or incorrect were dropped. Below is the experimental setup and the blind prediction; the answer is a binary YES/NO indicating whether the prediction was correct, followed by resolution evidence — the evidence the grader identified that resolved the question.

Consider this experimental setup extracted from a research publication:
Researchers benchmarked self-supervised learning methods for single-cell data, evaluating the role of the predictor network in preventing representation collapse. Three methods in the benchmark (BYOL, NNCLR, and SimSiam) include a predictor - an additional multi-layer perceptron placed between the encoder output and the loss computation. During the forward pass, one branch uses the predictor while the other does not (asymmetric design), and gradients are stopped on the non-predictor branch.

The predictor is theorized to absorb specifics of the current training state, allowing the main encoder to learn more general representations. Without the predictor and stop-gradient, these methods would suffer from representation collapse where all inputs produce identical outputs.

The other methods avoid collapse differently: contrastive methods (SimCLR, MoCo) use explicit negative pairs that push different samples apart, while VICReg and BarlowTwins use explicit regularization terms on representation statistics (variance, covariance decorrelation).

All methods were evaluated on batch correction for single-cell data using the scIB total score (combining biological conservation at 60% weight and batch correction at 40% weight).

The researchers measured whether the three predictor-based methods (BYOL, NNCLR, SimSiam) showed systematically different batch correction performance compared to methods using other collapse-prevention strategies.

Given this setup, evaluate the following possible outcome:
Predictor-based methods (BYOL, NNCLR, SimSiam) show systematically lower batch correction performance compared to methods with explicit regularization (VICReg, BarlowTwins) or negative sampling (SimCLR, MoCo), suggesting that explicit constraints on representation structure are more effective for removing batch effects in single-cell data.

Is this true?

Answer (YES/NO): NO